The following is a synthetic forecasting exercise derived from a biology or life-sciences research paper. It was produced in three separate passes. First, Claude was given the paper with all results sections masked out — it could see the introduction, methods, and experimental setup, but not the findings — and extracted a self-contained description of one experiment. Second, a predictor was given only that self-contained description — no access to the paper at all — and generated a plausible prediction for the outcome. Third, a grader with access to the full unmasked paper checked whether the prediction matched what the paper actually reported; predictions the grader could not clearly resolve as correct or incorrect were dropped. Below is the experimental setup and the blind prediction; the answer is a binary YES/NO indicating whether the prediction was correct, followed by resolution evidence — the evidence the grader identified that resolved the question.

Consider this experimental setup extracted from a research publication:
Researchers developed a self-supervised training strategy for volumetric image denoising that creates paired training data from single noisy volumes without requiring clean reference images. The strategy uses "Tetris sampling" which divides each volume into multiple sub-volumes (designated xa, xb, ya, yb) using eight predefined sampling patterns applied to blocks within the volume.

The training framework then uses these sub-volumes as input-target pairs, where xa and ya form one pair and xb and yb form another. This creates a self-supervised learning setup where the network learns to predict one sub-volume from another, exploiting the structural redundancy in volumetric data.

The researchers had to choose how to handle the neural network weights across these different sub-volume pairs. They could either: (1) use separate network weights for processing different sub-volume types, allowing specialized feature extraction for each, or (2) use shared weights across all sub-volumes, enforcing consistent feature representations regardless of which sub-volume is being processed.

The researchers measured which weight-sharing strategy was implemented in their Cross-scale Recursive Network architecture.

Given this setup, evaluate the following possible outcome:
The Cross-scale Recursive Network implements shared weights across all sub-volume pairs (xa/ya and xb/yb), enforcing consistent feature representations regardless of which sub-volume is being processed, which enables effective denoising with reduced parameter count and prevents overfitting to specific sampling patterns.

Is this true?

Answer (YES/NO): YES